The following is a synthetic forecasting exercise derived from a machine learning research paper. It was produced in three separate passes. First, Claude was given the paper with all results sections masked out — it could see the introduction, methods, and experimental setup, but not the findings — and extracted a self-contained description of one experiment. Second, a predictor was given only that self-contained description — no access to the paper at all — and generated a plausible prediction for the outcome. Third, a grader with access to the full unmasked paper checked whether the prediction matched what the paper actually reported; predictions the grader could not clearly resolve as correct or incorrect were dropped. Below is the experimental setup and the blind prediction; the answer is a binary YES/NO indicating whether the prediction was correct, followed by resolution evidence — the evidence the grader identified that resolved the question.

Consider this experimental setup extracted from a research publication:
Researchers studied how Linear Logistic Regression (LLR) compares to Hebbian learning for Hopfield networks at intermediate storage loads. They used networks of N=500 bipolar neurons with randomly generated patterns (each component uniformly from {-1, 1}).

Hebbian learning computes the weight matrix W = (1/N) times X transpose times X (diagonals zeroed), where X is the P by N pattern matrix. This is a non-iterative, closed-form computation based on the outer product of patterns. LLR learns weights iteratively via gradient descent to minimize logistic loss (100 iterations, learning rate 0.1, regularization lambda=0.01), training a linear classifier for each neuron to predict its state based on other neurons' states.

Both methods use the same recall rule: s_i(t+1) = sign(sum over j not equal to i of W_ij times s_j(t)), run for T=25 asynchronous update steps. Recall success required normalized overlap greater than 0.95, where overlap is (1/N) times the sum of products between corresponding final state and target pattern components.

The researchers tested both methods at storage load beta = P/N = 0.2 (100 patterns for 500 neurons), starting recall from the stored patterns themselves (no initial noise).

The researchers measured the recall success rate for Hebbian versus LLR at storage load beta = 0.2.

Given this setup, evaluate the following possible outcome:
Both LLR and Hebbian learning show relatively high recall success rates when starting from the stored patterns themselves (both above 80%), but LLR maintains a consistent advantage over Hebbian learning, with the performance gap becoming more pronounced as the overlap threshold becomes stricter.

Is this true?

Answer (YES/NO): NO